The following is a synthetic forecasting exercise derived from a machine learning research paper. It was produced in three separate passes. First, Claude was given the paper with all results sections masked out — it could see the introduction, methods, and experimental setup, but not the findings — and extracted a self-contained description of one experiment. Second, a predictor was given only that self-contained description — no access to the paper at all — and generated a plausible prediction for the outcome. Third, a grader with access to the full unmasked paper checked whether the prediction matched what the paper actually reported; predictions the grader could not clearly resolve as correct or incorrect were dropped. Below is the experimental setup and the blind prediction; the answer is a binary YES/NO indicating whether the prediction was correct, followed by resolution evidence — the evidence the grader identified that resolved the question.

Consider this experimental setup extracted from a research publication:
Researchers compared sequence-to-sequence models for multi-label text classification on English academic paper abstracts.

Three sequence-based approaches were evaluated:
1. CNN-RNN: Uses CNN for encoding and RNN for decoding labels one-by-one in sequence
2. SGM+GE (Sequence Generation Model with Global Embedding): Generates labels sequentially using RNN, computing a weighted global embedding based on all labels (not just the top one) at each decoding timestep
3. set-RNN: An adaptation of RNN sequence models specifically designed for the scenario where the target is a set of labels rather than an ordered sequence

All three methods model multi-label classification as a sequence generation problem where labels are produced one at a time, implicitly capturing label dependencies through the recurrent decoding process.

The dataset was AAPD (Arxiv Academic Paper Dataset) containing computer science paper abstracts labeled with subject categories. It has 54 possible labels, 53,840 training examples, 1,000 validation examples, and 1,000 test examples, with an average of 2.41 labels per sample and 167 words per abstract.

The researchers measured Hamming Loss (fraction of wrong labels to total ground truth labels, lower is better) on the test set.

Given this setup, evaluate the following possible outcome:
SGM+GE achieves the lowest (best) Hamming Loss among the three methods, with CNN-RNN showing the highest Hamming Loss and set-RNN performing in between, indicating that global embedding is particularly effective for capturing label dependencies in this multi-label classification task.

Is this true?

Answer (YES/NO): NO